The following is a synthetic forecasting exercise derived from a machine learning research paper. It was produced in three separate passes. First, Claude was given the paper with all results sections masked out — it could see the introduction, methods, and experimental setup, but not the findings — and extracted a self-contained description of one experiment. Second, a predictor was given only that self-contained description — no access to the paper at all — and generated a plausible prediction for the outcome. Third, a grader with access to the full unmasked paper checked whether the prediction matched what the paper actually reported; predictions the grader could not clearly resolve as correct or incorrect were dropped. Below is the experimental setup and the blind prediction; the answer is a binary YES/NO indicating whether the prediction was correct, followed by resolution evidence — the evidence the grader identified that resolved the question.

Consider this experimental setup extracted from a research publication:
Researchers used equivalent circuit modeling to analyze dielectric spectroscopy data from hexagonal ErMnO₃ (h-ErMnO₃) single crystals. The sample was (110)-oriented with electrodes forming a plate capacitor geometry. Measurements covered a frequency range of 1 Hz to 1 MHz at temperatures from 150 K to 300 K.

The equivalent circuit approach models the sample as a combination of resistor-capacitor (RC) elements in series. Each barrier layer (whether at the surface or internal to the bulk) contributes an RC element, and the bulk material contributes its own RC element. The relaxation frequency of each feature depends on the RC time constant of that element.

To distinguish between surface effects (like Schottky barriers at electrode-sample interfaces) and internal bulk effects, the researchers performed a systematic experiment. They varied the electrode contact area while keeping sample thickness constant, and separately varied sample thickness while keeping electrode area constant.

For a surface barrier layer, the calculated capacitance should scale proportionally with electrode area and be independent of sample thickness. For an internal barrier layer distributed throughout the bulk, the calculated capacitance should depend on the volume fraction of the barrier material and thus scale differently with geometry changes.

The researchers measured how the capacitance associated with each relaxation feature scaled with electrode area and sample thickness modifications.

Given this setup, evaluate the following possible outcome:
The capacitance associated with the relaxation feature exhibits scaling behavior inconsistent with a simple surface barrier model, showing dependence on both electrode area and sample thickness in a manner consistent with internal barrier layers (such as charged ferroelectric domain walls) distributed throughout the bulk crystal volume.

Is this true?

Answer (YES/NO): NO